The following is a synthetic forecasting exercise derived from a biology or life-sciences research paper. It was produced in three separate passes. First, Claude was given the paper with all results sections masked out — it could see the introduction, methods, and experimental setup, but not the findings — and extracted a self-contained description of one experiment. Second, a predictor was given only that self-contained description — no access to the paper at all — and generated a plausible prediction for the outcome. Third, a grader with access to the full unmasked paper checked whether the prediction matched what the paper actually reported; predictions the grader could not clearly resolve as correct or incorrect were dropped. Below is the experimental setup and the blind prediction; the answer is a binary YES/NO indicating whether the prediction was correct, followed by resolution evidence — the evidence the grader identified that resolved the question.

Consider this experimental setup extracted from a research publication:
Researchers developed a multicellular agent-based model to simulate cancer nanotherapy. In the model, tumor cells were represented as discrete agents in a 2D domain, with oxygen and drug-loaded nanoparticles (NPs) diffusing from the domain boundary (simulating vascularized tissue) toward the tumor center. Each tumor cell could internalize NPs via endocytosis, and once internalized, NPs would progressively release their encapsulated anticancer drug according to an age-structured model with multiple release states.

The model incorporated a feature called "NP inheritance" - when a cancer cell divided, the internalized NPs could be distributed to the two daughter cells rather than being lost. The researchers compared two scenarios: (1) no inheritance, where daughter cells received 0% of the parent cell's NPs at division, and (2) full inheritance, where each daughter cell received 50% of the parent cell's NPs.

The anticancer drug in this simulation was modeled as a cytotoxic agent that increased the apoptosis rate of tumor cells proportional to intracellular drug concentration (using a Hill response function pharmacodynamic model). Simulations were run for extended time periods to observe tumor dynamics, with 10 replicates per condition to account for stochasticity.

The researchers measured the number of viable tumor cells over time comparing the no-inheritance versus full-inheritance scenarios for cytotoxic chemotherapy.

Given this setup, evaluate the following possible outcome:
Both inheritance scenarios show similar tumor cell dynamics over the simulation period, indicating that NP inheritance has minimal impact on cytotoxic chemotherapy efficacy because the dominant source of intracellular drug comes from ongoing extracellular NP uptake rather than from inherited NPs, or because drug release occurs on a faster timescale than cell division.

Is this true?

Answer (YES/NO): NO